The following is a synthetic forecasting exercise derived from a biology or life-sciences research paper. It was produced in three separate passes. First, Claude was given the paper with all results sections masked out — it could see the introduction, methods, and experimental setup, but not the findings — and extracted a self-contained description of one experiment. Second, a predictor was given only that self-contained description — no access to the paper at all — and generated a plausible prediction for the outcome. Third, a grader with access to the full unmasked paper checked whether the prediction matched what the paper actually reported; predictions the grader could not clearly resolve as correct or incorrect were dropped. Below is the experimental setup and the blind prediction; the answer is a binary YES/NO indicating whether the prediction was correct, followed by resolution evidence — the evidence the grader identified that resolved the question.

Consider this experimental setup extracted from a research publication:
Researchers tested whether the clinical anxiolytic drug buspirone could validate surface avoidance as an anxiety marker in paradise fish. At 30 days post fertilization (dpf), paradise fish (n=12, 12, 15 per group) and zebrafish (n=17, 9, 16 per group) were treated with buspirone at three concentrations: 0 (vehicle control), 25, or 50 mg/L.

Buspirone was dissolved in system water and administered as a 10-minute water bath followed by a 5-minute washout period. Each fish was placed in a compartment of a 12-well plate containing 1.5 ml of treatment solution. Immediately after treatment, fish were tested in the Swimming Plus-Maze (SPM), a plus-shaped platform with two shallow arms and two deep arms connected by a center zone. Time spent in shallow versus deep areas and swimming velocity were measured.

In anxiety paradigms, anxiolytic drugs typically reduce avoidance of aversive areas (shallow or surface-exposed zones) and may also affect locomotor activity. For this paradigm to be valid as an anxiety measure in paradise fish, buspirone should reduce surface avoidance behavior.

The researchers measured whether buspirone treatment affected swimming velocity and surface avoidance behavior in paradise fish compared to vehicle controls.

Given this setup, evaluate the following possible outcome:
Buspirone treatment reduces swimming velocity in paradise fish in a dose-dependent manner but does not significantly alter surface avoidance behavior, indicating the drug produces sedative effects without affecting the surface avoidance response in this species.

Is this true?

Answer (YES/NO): NO